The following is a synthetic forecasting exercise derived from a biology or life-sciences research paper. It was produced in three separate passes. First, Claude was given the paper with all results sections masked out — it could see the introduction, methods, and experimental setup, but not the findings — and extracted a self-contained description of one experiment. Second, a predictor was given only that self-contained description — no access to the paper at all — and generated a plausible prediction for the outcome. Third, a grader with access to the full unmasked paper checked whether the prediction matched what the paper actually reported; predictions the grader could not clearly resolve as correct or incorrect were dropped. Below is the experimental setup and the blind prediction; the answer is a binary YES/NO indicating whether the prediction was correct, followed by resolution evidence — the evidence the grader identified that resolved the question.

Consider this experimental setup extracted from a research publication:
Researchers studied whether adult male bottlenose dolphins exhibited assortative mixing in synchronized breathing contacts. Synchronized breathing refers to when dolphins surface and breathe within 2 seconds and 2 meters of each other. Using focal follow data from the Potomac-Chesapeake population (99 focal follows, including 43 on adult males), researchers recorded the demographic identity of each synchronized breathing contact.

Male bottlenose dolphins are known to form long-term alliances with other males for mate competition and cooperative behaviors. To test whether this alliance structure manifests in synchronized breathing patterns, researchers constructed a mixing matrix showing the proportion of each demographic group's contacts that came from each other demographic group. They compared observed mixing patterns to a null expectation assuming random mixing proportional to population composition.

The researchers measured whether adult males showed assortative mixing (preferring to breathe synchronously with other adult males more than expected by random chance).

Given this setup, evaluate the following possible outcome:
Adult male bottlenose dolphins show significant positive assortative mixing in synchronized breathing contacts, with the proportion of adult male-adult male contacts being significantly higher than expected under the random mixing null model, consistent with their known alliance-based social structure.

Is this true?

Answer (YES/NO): YES